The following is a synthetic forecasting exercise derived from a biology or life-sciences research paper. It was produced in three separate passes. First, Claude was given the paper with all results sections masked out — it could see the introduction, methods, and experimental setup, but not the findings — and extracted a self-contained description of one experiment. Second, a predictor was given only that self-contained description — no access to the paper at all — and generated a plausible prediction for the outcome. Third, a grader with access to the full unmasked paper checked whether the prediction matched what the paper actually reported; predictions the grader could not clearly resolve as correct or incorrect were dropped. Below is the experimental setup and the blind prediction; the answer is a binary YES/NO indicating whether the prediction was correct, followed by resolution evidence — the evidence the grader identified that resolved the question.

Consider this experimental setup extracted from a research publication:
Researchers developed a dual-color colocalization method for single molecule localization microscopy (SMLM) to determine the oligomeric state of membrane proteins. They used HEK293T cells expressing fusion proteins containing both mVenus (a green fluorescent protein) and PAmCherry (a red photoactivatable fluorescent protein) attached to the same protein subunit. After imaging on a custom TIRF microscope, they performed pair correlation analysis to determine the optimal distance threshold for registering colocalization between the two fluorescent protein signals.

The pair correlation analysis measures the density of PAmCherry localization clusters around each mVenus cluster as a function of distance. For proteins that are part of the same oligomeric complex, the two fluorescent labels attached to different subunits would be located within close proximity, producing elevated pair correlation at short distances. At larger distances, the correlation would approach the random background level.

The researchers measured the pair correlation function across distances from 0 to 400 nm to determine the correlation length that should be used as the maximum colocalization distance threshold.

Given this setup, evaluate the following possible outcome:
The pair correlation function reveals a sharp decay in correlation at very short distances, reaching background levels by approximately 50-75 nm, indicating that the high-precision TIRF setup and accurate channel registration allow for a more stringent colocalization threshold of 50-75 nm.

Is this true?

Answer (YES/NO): NO